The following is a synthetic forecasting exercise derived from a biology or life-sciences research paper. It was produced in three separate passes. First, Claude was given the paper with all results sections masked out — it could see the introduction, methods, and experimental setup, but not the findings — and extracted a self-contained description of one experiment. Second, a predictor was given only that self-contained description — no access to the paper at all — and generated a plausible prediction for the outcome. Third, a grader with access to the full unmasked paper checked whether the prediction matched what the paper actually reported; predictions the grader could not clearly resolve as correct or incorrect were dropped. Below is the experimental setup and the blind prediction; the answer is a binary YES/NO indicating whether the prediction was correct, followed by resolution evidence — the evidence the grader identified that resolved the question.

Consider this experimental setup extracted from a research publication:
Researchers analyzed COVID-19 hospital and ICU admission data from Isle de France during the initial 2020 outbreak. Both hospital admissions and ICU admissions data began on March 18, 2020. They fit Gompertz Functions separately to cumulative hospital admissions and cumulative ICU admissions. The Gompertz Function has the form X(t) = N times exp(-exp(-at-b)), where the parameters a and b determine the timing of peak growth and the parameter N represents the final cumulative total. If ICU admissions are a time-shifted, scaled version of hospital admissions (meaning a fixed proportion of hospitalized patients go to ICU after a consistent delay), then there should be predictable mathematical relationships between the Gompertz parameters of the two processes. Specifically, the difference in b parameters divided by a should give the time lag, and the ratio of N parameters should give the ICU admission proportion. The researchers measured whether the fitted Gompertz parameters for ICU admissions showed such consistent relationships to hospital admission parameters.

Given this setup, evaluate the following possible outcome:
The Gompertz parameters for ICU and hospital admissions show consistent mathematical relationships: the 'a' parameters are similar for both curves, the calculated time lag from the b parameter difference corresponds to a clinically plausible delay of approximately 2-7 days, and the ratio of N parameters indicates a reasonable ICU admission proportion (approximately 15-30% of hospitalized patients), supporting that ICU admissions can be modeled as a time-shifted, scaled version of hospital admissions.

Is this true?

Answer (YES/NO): YES